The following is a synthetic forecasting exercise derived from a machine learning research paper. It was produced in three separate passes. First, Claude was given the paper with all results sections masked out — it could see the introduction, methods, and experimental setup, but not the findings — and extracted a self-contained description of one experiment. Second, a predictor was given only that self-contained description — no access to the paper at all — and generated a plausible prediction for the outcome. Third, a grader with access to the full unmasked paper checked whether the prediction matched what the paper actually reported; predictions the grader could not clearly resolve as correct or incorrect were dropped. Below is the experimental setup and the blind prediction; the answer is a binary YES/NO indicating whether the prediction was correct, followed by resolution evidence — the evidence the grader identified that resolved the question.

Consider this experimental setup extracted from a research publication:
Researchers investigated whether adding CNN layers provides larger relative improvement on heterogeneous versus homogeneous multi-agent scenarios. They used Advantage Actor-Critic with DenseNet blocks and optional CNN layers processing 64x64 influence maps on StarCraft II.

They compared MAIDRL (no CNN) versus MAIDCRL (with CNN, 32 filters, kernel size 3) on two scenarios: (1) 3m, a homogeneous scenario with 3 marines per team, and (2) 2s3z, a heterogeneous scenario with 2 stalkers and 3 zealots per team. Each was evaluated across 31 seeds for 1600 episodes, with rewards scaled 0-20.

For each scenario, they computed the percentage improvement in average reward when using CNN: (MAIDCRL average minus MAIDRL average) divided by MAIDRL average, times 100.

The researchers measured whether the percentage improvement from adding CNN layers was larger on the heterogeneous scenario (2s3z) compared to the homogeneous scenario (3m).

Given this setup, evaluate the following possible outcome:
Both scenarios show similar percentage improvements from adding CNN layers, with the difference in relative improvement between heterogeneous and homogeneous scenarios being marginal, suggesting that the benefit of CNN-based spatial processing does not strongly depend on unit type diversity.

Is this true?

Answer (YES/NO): NO